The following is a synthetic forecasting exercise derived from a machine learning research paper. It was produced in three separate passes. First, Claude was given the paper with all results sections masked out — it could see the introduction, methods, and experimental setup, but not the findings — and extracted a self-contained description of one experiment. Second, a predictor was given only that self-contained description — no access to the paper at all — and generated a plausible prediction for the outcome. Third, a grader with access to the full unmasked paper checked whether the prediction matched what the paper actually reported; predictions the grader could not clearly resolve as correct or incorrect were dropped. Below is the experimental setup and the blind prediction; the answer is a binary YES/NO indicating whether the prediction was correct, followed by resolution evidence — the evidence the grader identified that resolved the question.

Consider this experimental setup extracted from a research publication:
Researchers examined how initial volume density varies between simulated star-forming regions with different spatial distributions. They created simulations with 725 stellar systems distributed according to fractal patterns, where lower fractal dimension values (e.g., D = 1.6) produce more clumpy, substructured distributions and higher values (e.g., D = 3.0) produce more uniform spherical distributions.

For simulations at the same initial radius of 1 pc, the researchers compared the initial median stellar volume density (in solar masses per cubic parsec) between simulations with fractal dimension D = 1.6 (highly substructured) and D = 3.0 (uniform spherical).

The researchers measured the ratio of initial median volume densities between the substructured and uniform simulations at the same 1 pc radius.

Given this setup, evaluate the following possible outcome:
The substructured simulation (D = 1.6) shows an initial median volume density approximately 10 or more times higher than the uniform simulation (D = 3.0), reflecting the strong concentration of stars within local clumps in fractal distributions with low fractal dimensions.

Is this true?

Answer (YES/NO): YES